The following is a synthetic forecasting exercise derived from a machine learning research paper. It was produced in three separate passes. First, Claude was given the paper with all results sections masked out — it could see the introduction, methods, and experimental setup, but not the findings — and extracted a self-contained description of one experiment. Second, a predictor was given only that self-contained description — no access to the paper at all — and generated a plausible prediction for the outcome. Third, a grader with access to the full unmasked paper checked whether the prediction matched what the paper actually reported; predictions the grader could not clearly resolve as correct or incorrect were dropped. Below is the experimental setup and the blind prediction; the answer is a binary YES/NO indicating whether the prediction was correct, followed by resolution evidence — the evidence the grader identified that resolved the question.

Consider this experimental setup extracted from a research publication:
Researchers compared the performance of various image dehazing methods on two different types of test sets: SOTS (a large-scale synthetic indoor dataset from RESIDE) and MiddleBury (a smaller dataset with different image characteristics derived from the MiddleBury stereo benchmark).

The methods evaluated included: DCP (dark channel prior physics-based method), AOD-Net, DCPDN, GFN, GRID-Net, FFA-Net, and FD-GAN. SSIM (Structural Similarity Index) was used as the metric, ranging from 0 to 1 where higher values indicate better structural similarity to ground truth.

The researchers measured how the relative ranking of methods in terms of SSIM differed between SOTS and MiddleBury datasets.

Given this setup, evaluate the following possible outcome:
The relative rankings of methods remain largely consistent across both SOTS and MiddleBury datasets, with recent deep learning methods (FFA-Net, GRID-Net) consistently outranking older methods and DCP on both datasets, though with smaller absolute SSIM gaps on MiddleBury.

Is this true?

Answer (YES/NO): NO